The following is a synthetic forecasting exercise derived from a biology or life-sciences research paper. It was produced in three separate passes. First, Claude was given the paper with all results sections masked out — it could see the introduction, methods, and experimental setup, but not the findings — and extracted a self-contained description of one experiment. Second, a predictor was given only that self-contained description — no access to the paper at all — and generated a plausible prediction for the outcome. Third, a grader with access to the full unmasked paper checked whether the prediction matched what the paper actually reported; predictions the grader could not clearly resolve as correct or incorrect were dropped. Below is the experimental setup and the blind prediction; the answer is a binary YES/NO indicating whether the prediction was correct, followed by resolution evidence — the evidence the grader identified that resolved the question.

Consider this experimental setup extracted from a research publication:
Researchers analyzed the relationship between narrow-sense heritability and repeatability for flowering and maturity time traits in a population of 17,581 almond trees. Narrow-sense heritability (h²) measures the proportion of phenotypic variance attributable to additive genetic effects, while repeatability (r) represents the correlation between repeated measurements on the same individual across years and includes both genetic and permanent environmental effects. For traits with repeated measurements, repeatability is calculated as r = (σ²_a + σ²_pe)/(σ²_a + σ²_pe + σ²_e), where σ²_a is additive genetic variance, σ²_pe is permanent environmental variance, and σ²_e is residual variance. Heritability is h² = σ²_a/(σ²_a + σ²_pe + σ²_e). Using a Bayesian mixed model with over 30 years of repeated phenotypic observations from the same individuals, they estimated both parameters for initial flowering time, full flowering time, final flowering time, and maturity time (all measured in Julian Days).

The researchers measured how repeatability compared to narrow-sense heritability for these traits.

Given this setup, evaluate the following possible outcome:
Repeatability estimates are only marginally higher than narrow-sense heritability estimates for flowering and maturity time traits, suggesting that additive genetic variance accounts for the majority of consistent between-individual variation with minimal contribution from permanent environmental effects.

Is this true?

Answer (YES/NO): NO